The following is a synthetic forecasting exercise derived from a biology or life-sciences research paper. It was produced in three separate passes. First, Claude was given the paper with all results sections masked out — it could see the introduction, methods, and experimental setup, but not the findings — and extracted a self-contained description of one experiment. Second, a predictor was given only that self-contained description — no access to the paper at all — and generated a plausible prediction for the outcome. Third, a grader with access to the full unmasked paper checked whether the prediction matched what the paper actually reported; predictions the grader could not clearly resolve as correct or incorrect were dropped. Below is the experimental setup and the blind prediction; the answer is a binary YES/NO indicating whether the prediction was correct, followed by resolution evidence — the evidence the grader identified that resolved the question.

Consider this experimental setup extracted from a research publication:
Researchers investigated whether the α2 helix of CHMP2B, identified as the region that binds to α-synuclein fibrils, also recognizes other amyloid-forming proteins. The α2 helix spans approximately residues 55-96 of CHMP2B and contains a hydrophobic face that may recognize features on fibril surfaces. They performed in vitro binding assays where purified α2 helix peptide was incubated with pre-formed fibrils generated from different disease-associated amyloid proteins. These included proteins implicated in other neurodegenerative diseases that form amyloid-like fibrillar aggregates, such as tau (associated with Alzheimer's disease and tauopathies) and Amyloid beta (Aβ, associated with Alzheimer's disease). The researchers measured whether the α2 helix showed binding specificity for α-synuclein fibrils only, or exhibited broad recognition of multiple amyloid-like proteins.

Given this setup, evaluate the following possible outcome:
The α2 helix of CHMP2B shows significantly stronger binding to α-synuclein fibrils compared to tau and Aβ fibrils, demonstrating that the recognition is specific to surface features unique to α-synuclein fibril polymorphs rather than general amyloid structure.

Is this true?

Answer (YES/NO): NO